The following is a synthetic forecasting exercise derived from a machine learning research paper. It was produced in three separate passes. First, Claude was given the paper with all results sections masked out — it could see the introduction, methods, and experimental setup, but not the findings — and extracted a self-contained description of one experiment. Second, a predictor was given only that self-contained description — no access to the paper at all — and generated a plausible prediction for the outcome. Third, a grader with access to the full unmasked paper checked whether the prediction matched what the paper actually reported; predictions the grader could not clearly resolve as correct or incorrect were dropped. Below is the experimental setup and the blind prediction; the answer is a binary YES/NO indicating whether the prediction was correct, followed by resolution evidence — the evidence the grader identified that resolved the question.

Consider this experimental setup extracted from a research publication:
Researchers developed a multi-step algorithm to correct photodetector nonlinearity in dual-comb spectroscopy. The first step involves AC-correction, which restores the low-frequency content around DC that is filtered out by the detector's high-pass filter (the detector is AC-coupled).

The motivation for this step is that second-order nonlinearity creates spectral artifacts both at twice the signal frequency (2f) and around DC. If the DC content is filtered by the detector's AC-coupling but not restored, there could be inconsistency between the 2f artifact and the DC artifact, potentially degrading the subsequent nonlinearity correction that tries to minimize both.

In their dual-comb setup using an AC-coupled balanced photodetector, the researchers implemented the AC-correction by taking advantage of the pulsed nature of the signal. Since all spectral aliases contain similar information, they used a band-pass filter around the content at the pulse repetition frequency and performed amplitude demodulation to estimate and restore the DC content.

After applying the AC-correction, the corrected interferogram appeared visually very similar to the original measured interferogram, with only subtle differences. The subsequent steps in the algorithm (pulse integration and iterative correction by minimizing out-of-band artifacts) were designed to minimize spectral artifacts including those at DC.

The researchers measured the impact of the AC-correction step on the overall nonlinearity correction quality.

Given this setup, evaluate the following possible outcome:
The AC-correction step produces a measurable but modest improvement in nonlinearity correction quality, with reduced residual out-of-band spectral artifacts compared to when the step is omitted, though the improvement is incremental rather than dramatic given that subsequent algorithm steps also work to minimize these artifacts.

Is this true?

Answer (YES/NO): NO